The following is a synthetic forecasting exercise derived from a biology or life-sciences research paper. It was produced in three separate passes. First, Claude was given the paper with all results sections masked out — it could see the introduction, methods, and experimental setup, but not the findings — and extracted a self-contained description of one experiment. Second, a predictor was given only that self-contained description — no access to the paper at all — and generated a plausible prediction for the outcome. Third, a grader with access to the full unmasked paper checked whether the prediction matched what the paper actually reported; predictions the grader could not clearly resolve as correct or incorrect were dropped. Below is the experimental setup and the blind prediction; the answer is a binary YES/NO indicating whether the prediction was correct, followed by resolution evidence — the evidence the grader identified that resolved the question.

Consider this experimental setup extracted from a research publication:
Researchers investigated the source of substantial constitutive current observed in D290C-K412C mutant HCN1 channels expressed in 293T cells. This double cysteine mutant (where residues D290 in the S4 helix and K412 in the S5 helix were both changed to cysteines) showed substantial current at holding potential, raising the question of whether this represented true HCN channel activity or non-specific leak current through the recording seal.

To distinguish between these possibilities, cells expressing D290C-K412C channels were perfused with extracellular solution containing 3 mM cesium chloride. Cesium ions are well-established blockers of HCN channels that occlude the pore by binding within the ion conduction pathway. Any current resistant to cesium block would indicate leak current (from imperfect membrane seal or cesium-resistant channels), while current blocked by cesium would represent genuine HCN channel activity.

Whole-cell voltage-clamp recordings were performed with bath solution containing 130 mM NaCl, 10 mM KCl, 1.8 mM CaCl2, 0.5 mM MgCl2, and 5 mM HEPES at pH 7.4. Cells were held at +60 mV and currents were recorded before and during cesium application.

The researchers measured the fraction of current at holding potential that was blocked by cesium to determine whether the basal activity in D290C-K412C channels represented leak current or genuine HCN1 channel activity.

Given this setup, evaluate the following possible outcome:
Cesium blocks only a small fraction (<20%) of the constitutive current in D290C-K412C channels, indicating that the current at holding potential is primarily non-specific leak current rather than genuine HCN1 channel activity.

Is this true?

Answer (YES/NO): NO